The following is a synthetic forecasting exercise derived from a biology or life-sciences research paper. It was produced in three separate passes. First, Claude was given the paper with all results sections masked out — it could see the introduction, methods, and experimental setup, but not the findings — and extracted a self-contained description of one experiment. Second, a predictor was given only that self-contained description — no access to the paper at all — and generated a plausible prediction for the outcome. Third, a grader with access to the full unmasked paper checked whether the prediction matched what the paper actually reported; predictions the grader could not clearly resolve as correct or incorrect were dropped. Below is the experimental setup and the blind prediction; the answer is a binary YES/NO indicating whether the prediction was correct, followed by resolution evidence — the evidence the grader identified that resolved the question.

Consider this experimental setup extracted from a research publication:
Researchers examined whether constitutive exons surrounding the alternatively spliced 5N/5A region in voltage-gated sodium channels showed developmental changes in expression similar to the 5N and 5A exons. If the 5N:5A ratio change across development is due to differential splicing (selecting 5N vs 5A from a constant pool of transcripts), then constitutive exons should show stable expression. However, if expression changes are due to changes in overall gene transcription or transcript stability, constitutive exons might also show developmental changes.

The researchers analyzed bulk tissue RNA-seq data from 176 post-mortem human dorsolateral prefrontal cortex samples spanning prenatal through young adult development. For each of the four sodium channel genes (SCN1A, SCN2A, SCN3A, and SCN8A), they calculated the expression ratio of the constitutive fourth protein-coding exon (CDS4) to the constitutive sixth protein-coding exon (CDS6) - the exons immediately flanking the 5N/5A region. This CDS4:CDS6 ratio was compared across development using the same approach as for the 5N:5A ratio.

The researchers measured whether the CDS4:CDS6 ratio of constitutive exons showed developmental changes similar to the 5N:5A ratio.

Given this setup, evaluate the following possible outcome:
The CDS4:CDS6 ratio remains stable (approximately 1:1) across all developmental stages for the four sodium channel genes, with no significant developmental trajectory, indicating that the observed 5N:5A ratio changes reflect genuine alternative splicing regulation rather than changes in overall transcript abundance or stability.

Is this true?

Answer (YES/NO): NO